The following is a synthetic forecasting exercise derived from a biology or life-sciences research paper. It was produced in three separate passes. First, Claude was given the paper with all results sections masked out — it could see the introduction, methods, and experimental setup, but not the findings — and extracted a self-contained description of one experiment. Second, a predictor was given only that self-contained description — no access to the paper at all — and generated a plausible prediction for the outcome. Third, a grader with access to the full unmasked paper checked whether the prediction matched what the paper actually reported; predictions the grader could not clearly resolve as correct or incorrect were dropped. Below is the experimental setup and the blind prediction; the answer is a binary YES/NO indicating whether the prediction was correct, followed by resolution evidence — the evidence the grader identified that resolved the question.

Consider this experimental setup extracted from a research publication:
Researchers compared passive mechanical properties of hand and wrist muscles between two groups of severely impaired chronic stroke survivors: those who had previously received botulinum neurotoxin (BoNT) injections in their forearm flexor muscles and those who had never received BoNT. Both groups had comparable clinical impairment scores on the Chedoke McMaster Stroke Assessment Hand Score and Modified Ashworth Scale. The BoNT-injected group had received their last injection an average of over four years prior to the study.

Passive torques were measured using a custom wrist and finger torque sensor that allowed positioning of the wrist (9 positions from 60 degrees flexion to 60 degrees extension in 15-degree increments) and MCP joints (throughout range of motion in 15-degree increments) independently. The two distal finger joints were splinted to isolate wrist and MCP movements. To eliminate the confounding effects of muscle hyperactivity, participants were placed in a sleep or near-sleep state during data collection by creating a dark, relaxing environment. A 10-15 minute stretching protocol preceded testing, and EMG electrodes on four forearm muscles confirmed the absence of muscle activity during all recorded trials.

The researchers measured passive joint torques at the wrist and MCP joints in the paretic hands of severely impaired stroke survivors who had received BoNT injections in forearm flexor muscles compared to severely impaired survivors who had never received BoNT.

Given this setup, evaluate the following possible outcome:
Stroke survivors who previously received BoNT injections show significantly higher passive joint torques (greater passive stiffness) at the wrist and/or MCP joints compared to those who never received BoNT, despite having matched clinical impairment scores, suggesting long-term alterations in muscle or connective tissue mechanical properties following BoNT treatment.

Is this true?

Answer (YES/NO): YES